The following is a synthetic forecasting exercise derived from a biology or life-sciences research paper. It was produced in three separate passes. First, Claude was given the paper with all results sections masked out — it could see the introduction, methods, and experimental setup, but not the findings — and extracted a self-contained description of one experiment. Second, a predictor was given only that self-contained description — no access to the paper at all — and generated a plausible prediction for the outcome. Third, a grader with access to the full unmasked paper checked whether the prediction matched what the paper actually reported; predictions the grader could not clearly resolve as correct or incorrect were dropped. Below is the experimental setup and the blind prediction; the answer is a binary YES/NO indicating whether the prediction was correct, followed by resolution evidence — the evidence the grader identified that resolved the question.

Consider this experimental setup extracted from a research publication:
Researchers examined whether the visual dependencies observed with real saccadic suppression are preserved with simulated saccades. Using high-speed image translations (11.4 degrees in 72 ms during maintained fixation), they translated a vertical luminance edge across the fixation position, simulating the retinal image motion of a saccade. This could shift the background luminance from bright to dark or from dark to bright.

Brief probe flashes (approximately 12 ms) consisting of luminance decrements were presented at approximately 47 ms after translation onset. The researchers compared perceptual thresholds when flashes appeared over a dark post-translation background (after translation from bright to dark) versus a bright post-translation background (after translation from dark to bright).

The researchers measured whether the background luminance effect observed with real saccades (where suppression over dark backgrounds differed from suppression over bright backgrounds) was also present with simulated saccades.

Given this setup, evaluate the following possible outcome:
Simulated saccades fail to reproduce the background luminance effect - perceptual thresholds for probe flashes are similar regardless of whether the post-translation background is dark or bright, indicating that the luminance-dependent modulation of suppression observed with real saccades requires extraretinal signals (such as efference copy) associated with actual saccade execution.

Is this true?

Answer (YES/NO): NO